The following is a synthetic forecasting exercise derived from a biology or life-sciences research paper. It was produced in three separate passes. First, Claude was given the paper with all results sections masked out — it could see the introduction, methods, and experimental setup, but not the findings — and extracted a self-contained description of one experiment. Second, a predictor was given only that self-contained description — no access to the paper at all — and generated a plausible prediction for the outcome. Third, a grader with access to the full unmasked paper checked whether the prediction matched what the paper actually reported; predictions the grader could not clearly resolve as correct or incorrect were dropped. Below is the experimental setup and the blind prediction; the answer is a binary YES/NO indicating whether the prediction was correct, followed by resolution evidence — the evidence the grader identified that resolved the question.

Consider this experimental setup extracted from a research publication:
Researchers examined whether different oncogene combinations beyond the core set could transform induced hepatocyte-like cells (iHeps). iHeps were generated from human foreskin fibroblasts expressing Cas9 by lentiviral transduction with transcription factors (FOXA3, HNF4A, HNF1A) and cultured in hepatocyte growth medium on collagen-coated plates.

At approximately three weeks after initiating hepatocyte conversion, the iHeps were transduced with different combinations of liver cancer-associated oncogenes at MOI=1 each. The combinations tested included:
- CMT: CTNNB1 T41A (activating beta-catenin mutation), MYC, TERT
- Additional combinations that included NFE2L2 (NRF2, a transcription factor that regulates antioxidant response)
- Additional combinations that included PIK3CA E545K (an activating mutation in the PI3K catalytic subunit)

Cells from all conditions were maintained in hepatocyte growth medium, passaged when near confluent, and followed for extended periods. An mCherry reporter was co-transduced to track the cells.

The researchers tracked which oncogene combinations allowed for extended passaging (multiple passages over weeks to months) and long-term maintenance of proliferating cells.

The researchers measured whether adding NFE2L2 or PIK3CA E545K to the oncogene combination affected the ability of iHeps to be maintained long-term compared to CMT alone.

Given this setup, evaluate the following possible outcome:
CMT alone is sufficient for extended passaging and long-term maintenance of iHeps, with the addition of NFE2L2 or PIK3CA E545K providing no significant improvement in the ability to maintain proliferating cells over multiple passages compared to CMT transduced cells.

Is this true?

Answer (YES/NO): NO